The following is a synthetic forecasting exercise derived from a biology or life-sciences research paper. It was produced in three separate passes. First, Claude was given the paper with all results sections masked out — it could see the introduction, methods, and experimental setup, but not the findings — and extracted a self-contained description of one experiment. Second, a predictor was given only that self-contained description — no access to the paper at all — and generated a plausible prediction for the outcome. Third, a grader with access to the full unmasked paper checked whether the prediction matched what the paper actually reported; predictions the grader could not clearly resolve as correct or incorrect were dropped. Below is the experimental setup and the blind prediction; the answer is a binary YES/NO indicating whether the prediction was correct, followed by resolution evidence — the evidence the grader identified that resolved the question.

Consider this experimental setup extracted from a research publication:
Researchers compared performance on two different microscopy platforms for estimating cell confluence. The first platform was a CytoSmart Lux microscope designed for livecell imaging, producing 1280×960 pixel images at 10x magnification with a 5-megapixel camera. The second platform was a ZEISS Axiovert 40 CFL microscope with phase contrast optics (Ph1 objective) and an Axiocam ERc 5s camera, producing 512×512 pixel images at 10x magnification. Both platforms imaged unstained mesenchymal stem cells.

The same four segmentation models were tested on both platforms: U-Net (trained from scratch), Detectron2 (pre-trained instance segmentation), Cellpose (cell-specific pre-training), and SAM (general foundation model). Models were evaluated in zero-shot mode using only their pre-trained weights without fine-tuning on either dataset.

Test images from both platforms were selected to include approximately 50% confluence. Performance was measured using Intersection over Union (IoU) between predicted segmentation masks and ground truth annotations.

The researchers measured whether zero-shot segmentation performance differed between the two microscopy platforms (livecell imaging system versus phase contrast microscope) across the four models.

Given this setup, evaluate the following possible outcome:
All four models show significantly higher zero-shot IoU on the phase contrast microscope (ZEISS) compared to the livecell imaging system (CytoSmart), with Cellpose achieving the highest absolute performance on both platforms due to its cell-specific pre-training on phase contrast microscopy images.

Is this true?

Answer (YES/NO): NO